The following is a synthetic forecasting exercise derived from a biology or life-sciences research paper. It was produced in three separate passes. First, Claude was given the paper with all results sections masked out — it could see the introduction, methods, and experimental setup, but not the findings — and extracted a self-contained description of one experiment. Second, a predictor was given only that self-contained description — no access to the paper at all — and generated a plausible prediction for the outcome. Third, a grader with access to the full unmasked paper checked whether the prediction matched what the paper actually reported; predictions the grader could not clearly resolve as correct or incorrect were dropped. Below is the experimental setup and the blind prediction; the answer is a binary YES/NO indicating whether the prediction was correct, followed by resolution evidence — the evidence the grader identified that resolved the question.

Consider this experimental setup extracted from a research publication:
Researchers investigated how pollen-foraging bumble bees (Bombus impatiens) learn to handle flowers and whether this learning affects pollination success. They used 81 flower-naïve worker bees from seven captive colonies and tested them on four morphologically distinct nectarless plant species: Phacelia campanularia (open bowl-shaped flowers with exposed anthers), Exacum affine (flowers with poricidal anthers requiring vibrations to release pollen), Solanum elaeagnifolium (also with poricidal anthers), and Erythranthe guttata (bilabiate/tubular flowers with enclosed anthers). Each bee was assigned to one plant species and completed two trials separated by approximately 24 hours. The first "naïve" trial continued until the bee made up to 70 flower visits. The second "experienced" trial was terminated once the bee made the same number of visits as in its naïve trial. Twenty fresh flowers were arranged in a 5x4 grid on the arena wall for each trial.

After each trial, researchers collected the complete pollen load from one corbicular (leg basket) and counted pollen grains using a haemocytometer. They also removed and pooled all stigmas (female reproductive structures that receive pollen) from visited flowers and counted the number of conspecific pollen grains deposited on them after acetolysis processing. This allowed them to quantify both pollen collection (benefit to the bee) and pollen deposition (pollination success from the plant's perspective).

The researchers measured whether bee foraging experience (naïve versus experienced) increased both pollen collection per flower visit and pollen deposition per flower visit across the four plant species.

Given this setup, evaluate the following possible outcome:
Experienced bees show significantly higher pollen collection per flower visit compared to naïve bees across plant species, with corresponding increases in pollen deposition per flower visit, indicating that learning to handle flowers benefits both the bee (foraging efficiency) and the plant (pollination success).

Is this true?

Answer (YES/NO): NO